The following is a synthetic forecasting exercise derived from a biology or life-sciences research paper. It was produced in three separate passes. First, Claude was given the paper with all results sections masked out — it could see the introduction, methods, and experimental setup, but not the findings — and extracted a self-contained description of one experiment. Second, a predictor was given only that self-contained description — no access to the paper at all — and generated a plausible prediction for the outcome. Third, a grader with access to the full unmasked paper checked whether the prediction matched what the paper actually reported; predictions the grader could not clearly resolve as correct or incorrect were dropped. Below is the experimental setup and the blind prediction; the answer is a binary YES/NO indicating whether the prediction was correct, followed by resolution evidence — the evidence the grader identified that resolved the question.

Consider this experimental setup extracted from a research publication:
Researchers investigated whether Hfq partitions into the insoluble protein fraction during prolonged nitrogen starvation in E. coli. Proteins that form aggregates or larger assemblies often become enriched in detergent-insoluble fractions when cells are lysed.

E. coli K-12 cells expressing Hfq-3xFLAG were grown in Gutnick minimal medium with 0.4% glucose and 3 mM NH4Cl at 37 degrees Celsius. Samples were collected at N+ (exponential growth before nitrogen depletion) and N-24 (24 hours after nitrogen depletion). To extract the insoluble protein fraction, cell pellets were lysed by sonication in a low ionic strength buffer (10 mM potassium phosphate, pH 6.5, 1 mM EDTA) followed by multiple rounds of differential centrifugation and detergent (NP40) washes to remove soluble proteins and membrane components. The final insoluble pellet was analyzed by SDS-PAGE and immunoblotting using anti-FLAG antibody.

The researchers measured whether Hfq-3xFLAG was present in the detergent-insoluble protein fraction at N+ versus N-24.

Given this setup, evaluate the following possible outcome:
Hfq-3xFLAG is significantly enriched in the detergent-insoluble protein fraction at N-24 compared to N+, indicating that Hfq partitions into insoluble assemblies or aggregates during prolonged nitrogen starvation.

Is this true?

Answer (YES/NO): NO